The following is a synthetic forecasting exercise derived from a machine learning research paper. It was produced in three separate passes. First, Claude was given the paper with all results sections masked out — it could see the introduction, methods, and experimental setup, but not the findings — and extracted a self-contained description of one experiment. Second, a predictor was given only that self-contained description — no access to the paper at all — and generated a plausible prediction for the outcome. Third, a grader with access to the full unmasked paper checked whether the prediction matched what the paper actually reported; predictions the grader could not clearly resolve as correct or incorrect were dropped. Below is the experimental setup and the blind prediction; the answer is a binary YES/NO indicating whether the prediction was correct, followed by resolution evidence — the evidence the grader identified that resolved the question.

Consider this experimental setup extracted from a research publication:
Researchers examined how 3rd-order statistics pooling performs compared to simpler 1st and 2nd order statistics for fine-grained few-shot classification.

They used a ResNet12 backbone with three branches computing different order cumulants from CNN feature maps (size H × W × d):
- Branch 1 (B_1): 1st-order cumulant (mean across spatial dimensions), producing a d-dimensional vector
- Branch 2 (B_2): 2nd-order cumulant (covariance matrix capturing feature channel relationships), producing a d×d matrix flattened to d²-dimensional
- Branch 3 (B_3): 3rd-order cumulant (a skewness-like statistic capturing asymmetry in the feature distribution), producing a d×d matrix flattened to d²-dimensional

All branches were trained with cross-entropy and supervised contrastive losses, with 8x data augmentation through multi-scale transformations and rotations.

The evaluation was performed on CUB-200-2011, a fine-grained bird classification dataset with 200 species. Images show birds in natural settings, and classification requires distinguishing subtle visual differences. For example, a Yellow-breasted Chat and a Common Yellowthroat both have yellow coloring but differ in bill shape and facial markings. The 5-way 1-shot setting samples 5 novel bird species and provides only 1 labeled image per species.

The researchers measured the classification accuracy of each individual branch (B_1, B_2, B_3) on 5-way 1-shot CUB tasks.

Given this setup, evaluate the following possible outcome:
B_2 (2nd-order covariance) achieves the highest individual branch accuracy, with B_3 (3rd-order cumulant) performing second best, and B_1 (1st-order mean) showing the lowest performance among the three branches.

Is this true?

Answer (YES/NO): NO